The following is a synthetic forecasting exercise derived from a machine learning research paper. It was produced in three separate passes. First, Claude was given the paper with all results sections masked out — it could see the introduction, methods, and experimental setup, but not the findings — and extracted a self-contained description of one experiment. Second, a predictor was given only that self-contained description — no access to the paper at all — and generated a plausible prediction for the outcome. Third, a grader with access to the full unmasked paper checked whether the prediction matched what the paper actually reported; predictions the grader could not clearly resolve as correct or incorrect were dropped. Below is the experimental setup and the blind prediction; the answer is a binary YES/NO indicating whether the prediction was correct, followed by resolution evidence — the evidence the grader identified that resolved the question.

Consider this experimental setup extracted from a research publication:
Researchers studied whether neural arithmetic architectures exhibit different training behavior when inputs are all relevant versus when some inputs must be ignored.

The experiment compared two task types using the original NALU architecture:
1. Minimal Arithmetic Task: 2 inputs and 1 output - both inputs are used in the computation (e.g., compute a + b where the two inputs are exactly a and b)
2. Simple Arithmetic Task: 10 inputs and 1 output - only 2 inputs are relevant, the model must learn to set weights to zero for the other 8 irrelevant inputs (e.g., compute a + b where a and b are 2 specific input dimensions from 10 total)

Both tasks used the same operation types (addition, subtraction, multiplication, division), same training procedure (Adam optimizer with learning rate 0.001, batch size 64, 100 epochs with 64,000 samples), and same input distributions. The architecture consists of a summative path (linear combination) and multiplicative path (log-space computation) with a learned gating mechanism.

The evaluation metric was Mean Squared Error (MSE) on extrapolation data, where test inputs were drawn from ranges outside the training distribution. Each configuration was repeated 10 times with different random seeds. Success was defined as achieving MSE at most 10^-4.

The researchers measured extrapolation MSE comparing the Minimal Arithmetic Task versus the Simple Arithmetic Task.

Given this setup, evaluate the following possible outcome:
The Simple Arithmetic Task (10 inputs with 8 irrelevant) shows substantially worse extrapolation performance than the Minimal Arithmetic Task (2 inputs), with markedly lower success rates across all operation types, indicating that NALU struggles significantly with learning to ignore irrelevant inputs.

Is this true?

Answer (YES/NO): NO